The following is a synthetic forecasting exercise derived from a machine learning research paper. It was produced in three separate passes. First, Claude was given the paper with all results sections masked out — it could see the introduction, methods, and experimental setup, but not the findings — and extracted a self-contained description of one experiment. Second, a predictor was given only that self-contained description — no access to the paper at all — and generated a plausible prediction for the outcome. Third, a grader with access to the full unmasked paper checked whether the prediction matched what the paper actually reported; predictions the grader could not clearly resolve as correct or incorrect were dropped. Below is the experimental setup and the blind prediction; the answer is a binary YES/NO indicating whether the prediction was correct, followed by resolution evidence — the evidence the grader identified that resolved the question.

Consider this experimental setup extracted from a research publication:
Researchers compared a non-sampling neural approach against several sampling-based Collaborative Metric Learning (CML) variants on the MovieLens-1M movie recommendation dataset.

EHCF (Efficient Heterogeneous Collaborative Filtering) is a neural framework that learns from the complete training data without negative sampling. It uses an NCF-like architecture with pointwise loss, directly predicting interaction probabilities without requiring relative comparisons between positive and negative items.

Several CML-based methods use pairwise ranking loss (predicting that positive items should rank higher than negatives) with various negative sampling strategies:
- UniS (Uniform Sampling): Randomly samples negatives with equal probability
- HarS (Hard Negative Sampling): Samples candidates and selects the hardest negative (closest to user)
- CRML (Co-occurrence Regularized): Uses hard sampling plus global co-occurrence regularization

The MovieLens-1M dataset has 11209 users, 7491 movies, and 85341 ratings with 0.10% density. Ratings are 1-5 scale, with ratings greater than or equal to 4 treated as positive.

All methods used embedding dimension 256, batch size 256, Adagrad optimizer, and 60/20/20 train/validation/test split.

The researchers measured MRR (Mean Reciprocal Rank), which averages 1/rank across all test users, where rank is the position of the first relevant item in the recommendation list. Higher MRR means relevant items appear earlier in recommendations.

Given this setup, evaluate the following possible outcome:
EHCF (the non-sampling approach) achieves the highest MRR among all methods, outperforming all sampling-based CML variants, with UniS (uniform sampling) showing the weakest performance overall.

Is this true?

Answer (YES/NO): NO